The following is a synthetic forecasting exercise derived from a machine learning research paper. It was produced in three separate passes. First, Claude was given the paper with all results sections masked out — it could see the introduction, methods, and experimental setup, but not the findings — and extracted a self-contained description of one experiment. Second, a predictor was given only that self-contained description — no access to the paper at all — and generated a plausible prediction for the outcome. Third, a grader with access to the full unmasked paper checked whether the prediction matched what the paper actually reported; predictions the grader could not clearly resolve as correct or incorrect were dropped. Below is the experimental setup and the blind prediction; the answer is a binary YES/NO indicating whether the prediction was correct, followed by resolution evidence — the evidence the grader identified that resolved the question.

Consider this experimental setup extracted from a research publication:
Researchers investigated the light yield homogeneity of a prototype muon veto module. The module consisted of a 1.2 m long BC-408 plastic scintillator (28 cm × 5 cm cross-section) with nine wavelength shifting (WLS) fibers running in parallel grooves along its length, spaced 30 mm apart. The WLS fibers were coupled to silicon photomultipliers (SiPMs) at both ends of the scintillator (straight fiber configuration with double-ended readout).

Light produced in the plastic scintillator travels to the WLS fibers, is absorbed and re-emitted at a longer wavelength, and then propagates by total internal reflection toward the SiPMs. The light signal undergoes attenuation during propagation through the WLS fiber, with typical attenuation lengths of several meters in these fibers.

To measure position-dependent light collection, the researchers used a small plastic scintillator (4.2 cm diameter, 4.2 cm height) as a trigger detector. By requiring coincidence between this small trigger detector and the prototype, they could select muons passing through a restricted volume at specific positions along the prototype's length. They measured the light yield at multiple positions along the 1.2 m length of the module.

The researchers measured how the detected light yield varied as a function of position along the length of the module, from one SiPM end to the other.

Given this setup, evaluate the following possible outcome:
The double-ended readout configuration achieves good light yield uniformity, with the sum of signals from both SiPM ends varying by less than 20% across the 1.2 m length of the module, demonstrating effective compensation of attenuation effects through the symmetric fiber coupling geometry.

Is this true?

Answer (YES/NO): YES